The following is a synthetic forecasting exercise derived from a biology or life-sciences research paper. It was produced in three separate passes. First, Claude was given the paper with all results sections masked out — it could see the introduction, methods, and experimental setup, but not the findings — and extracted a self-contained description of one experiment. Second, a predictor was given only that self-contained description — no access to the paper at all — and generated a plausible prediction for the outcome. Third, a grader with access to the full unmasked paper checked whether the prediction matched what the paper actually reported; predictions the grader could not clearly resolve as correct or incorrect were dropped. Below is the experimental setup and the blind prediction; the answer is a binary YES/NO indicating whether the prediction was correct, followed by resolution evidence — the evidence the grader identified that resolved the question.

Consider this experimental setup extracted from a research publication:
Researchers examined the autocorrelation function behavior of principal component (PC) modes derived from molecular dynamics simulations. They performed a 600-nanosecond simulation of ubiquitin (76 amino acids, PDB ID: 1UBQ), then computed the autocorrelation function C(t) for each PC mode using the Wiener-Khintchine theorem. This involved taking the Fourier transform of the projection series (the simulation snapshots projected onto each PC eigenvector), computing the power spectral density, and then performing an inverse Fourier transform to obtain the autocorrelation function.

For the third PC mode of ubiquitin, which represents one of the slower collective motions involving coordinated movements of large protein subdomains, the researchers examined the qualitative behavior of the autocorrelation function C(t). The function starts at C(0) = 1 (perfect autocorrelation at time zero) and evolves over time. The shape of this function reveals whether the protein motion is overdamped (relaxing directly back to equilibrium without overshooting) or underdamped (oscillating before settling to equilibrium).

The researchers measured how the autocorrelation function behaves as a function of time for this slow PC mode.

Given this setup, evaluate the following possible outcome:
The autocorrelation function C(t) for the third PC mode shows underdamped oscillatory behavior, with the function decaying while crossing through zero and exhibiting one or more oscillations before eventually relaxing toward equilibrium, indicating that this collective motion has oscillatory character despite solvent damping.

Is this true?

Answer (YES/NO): YES